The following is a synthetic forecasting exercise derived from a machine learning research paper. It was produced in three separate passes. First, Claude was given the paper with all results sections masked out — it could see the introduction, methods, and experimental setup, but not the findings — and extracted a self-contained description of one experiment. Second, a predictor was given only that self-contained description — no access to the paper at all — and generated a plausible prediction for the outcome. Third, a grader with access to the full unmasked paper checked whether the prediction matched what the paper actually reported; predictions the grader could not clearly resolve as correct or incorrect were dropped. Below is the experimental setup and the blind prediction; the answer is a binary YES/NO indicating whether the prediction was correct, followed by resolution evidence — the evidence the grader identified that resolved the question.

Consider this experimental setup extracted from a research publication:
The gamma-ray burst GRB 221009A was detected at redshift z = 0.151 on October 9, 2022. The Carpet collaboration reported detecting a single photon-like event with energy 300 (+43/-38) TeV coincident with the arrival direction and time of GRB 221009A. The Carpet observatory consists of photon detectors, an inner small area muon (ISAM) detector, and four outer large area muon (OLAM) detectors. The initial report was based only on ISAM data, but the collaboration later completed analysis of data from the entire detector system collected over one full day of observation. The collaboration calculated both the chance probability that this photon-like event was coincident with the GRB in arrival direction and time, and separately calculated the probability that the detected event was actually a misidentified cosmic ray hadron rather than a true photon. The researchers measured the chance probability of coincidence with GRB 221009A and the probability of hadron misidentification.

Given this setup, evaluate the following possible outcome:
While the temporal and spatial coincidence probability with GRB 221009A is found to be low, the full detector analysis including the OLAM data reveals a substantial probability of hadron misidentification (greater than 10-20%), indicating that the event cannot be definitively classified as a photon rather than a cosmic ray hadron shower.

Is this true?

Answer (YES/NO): NO